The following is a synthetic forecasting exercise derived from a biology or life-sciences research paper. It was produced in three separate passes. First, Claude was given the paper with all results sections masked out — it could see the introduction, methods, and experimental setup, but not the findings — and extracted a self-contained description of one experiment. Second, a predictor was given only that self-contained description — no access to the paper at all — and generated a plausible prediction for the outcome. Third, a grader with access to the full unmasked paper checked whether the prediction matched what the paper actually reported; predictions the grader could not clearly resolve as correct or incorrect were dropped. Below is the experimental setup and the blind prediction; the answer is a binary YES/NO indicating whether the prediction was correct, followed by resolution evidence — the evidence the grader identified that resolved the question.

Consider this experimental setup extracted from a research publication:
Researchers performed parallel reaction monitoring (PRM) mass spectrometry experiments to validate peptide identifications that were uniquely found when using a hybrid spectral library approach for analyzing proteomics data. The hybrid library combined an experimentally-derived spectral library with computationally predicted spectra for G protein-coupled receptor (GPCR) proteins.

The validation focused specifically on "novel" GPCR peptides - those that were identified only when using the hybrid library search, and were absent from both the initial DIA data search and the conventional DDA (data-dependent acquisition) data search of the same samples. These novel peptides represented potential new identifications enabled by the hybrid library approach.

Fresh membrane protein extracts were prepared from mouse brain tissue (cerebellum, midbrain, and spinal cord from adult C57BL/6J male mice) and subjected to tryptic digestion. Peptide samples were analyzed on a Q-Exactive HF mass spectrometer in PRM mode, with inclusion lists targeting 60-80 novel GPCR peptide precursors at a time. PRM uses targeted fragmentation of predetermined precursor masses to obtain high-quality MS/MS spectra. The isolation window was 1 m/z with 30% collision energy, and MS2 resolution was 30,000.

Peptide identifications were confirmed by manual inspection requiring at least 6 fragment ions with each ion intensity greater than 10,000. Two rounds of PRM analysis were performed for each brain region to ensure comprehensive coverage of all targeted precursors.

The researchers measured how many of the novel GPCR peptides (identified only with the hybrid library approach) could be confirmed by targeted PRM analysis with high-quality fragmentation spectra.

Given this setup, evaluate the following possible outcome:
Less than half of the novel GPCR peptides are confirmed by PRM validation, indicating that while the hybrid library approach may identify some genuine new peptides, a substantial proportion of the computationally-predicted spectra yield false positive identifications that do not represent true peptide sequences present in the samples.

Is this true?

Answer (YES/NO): NO